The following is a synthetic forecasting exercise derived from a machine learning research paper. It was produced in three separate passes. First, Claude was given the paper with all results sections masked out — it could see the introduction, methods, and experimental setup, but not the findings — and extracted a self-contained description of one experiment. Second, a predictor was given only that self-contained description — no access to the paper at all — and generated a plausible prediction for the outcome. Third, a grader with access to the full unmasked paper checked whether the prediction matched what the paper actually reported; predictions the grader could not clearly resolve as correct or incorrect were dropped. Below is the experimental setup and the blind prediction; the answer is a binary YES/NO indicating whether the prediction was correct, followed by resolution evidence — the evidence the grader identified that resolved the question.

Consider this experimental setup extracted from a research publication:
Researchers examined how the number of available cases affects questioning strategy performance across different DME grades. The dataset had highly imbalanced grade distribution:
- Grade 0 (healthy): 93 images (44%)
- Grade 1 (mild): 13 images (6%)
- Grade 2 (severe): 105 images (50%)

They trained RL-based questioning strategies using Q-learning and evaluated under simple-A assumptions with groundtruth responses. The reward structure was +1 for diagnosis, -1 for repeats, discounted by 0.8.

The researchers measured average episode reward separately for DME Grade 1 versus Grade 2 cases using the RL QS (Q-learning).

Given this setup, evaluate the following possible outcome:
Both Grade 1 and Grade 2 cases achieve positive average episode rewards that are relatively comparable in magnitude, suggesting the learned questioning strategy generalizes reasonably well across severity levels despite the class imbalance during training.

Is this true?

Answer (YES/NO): NO